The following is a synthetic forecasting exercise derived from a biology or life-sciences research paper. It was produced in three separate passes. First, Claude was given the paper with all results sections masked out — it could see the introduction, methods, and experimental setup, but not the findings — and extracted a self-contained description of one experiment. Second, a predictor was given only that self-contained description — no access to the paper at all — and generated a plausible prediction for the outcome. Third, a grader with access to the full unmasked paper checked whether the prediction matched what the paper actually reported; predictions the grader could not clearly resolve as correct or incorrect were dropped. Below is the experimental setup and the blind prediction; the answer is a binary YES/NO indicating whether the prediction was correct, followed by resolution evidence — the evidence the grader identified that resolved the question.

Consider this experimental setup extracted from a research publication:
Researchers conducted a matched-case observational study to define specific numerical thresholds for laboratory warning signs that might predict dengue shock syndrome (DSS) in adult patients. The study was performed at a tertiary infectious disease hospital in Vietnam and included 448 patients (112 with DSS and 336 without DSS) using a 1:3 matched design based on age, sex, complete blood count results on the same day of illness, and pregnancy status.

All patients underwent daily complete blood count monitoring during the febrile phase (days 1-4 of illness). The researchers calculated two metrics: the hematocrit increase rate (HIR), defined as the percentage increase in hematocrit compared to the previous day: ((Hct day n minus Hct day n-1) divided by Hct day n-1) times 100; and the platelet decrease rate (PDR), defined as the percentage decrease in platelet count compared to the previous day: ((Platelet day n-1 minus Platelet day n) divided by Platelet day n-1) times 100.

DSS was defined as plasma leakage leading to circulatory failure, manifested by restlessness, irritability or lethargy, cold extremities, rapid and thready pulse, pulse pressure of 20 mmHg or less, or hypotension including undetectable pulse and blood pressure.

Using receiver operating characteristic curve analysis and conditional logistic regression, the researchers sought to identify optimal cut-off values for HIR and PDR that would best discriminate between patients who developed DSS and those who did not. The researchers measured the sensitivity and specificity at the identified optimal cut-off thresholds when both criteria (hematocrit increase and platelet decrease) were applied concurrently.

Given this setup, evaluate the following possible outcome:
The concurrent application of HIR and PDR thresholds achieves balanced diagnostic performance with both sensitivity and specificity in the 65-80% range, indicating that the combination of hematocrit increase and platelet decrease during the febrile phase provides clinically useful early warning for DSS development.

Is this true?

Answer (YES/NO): NO